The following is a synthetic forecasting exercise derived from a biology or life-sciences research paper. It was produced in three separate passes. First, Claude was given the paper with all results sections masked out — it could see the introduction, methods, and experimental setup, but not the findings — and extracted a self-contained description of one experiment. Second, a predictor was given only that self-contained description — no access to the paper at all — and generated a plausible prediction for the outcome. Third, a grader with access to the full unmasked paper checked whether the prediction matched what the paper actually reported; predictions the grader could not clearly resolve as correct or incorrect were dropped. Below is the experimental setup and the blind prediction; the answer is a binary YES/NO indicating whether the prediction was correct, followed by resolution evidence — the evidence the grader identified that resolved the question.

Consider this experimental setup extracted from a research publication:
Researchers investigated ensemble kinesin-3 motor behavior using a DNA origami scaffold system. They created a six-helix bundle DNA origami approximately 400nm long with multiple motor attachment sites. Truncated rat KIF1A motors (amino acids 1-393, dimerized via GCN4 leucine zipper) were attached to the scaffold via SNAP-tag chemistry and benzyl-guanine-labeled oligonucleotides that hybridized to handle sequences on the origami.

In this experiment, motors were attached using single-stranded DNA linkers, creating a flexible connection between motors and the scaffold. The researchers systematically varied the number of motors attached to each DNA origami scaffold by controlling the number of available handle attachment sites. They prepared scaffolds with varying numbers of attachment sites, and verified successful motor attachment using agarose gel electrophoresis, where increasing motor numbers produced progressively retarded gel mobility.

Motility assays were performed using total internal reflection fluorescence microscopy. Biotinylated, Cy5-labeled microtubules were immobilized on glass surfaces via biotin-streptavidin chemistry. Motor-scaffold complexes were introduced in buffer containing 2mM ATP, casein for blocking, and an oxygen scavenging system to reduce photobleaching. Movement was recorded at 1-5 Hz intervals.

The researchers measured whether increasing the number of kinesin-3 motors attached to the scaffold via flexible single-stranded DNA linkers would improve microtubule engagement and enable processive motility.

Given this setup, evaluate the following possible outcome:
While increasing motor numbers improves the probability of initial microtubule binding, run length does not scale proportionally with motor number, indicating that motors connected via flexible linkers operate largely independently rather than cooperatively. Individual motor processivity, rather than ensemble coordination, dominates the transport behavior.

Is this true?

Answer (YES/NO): NO